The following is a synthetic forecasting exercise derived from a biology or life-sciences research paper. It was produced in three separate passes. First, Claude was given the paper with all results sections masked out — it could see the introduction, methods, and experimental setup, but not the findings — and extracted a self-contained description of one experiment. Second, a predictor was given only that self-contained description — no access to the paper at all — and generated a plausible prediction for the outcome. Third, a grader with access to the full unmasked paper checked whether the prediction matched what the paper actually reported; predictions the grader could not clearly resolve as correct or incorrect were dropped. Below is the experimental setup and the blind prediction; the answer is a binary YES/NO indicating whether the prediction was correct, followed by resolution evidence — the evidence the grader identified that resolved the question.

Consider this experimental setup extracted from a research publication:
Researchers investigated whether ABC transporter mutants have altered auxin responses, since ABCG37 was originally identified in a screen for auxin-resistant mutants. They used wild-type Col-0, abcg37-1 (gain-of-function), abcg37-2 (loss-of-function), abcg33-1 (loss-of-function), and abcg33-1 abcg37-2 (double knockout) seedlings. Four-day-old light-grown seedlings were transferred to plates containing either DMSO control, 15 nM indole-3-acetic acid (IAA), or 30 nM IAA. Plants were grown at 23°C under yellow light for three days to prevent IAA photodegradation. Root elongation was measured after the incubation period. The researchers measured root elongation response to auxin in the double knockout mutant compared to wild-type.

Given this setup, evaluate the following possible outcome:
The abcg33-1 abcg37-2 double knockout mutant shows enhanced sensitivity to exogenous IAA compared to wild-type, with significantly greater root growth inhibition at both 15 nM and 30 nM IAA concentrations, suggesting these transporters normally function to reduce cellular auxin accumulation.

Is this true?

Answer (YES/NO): NO